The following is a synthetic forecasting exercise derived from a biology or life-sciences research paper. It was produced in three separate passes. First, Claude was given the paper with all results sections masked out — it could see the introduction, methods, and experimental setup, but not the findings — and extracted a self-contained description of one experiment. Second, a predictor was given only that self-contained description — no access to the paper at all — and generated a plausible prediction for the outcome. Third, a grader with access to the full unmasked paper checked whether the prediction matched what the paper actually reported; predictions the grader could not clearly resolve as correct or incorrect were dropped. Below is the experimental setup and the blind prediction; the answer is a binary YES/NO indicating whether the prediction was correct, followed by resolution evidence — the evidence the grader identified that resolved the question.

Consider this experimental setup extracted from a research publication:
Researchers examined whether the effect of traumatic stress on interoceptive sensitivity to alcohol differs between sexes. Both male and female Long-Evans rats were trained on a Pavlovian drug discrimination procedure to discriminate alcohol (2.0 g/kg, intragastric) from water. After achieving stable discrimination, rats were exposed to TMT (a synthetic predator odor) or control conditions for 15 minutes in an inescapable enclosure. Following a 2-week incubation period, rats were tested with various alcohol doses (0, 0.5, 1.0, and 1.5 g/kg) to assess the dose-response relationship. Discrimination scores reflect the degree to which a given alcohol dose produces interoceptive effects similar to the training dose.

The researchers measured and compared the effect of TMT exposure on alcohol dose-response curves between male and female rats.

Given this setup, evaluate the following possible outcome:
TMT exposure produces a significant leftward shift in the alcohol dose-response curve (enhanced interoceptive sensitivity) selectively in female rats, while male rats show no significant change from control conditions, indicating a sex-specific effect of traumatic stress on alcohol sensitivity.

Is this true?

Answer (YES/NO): NO